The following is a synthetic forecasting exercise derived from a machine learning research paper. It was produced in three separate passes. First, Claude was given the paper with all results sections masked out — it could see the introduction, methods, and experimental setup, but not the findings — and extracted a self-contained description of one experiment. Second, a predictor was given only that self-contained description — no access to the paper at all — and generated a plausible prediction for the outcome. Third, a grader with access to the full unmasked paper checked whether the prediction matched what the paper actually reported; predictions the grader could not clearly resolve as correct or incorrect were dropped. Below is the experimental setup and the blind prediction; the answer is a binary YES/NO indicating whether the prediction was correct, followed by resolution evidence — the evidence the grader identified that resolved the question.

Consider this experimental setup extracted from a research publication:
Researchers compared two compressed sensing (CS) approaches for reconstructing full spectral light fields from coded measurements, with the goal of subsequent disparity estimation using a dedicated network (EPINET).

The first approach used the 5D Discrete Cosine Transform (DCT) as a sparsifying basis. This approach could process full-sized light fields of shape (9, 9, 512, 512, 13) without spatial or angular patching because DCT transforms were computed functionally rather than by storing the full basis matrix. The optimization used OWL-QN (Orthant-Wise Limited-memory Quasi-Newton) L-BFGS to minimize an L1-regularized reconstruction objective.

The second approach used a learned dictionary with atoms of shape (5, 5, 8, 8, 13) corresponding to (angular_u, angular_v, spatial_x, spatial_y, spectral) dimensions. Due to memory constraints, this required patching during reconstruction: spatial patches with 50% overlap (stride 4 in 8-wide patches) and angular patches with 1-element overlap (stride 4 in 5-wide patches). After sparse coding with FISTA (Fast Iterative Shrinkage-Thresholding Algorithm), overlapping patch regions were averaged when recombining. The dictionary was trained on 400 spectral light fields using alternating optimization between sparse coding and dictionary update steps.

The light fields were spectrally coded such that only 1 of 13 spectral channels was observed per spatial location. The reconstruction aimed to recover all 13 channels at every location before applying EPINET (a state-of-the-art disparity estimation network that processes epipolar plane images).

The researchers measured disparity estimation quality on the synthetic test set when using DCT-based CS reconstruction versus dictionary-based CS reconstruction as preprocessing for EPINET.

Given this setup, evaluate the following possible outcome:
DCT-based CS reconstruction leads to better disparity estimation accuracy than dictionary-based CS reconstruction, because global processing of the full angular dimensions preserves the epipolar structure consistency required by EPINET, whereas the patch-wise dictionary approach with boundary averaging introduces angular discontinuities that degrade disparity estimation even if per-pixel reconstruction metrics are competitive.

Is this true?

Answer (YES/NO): NO